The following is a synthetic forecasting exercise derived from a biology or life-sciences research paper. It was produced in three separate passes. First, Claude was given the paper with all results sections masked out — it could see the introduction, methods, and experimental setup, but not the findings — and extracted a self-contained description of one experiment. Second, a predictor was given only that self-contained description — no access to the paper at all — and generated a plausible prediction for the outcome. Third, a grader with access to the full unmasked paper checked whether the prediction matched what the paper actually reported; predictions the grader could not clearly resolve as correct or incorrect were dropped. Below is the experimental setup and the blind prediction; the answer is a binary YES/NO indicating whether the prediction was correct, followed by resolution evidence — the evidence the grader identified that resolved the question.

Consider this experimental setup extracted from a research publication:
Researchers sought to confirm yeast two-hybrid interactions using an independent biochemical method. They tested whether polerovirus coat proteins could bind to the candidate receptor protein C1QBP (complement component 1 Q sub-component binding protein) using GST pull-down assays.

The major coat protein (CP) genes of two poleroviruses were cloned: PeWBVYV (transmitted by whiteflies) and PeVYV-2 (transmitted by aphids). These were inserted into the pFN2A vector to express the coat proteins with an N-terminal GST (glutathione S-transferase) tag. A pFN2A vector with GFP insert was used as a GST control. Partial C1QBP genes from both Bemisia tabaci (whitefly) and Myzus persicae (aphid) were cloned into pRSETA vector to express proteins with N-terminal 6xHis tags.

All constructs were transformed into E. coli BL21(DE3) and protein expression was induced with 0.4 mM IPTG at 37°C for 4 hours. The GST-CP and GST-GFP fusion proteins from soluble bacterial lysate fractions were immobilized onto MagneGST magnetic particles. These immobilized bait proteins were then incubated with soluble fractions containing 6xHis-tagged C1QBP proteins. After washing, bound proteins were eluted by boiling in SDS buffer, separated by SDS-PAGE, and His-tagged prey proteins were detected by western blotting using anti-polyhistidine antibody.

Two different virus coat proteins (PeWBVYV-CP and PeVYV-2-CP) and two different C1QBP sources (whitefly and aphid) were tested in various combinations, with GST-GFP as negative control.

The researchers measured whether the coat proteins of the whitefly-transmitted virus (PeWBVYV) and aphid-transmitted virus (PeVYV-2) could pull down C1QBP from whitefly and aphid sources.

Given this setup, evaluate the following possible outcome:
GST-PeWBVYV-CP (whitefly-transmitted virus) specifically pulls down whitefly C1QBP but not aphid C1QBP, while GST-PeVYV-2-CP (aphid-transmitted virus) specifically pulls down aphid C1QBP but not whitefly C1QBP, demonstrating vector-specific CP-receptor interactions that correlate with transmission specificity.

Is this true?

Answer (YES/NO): NO